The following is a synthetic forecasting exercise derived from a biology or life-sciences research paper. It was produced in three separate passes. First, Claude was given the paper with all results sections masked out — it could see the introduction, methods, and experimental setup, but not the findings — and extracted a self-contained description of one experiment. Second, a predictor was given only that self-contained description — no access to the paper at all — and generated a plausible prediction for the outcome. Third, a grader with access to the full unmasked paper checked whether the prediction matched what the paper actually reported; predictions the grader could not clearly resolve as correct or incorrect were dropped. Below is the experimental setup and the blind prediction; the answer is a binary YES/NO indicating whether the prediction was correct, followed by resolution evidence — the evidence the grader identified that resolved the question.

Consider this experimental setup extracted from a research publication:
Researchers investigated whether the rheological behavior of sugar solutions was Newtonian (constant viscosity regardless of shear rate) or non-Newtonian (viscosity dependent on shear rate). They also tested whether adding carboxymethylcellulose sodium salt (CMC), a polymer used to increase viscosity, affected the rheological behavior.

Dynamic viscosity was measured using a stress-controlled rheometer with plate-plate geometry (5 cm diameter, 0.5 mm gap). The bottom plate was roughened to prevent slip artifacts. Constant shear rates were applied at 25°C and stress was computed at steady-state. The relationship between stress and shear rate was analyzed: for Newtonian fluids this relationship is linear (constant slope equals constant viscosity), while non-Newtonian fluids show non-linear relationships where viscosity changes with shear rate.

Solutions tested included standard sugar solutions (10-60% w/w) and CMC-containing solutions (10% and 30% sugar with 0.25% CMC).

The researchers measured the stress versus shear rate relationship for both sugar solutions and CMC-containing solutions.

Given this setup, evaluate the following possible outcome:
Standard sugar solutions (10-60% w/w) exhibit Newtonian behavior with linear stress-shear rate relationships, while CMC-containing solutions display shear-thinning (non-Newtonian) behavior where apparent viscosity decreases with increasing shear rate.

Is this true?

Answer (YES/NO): NO